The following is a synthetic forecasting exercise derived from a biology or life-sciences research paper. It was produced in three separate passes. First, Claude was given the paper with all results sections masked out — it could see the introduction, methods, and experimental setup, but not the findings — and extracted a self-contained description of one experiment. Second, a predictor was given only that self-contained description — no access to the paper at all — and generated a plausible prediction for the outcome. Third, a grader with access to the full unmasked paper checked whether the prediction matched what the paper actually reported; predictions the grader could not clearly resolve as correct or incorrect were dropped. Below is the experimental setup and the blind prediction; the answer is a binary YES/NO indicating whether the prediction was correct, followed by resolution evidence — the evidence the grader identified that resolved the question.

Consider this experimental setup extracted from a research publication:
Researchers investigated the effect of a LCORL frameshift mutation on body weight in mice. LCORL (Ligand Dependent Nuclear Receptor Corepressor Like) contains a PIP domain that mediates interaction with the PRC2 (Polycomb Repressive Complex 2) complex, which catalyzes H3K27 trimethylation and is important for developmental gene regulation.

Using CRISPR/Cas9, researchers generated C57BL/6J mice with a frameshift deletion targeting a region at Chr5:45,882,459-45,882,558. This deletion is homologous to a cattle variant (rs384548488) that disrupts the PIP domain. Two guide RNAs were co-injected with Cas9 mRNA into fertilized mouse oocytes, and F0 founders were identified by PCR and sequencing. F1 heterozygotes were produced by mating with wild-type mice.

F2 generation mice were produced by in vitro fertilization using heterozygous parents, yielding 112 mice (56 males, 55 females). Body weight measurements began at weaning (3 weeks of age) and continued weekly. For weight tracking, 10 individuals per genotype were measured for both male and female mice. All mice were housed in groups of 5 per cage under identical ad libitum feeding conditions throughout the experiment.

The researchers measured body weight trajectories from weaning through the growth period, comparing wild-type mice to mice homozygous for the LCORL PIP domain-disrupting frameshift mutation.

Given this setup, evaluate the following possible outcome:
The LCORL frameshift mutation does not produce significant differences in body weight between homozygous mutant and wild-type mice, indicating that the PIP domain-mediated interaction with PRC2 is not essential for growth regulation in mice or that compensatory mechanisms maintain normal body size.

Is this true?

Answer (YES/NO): NO